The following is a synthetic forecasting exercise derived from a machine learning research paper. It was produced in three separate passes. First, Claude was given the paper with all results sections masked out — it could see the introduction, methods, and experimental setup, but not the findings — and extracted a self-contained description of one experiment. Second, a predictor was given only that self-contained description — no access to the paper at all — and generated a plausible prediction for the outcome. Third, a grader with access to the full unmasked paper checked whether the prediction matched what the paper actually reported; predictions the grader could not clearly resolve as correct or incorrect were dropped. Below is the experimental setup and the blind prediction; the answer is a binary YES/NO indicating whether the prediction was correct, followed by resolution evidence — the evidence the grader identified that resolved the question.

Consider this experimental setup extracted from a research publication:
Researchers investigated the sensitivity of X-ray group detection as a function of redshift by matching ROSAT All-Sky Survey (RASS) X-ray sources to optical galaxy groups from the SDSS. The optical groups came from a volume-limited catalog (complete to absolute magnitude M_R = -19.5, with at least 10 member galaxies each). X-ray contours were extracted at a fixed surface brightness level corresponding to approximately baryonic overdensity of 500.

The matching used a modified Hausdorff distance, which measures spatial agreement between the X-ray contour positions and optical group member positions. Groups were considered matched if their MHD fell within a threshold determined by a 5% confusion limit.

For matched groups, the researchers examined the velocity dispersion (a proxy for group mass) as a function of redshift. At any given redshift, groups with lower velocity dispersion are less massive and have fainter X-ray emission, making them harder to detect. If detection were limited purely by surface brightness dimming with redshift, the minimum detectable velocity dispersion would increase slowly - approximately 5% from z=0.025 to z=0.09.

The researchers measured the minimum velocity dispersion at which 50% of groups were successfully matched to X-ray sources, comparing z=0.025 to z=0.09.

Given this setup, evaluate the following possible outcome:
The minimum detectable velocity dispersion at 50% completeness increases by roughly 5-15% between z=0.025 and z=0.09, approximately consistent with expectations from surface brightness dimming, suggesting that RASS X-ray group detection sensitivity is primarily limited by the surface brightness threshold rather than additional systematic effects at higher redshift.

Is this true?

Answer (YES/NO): NO